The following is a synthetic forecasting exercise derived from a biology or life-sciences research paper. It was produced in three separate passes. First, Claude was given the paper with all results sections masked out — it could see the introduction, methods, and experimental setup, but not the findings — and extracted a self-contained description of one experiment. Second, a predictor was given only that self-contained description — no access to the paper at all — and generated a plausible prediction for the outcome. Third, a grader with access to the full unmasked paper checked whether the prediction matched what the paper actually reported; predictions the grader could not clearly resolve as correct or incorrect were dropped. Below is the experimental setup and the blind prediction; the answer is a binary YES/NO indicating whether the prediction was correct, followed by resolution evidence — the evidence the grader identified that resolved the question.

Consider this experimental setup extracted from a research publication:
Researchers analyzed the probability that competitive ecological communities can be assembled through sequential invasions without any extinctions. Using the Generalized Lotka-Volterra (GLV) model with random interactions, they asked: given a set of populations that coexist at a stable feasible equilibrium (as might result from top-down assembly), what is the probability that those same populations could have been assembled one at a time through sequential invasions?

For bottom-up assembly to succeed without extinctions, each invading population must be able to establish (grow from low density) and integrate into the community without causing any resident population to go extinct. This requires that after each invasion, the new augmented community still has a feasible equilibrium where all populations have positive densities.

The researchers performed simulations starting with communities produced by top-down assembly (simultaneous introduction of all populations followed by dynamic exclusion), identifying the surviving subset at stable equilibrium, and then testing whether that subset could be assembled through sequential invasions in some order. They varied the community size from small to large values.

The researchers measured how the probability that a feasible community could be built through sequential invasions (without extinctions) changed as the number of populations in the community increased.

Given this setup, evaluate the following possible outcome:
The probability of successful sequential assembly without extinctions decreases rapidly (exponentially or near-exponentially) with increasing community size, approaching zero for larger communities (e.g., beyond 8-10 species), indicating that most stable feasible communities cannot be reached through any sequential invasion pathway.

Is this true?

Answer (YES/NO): NO